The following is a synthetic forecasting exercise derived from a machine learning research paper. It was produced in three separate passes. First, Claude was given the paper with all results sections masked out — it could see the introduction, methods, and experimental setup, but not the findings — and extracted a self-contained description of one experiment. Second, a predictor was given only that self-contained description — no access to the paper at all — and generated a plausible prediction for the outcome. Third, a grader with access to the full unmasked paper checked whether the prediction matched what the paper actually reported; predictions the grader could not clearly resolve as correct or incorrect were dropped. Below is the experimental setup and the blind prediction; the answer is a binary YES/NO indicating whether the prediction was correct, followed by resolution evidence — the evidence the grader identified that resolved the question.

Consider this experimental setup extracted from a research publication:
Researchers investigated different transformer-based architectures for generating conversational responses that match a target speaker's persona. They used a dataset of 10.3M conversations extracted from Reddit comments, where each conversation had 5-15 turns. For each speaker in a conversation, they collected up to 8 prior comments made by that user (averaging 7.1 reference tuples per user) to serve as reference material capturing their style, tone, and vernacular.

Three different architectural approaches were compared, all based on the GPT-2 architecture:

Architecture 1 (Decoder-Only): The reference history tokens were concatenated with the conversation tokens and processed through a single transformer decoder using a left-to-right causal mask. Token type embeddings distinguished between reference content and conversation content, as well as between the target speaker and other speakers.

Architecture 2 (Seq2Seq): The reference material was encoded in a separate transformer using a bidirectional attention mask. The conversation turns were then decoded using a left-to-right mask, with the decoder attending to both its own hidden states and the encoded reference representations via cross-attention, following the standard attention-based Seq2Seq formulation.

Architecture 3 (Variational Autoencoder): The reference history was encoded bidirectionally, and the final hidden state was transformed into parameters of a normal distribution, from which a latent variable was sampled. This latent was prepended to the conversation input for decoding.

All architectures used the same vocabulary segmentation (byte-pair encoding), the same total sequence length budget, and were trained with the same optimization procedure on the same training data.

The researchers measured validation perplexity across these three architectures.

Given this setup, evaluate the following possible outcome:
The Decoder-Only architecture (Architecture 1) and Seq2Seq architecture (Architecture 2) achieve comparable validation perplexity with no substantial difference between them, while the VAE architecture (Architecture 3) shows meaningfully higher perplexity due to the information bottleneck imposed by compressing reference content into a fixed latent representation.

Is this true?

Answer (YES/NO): NO